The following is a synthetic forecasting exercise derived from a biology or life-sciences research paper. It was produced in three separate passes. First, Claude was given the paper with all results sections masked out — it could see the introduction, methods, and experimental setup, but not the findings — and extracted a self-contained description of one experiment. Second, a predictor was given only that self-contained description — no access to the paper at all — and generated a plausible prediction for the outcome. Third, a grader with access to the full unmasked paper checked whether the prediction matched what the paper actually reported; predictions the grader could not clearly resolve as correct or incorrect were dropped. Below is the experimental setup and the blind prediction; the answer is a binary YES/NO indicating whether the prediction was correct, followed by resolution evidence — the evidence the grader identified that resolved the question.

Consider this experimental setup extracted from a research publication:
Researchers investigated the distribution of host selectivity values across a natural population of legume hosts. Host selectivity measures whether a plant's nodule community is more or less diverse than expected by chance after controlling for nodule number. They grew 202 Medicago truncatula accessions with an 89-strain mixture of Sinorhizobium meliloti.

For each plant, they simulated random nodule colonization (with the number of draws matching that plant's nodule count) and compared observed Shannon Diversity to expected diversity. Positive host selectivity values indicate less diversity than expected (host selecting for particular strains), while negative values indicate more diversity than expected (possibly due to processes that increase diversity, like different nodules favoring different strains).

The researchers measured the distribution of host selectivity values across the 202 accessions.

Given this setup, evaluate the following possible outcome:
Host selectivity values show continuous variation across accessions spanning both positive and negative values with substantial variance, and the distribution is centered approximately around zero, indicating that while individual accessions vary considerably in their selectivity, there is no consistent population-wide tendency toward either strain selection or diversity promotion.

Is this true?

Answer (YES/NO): NO